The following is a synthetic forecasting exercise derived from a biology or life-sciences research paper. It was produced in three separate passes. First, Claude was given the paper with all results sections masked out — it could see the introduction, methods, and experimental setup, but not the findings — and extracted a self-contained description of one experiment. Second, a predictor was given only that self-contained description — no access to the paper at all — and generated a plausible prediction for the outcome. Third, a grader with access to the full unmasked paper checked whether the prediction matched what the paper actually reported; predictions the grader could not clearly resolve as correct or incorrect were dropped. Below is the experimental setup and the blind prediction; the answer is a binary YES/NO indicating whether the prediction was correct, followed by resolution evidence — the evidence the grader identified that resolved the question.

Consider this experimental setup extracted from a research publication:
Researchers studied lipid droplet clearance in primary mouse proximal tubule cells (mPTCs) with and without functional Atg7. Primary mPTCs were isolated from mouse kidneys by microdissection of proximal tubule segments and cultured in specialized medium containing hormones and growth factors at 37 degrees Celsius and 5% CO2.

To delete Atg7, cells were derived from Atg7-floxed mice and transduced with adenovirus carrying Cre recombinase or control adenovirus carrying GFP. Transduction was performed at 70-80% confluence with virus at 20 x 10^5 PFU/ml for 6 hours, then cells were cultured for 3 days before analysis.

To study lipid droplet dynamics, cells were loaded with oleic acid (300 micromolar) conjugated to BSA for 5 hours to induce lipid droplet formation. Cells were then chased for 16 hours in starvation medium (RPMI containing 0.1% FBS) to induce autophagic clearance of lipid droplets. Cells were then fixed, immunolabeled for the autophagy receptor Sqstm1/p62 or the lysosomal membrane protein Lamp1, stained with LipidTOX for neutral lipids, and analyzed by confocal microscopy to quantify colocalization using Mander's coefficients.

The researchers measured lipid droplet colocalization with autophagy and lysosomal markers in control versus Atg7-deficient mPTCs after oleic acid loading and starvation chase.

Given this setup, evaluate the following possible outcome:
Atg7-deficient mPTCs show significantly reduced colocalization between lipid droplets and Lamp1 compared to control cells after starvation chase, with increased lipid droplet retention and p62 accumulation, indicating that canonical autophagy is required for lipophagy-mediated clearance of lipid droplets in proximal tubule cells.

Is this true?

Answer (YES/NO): YES